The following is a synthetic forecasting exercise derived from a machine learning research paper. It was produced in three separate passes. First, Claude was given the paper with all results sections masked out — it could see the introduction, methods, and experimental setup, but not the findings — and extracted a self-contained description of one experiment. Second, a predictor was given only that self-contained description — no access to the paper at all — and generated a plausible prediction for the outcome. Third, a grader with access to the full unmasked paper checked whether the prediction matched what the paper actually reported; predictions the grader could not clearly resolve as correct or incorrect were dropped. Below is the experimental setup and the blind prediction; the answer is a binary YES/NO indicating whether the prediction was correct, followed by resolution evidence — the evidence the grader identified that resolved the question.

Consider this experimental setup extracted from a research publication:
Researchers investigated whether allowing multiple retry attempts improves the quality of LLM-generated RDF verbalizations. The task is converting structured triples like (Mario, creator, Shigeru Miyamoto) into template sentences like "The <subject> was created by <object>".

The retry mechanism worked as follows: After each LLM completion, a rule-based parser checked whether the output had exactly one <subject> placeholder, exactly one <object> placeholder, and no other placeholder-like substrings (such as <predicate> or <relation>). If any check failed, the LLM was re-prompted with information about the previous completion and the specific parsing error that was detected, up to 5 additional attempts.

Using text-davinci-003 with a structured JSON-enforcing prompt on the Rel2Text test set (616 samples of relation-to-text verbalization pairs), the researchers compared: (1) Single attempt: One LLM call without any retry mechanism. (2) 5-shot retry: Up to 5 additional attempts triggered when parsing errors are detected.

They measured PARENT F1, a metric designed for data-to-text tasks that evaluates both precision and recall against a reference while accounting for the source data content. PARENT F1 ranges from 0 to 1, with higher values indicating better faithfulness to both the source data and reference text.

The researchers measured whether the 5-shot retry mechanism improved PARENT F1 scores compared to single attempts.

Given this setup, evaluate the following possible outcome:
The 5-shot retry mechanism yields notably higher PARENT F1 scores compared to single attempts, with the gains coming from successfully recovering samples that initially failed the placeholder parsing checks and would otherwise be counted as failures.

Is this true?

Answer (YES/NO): NO